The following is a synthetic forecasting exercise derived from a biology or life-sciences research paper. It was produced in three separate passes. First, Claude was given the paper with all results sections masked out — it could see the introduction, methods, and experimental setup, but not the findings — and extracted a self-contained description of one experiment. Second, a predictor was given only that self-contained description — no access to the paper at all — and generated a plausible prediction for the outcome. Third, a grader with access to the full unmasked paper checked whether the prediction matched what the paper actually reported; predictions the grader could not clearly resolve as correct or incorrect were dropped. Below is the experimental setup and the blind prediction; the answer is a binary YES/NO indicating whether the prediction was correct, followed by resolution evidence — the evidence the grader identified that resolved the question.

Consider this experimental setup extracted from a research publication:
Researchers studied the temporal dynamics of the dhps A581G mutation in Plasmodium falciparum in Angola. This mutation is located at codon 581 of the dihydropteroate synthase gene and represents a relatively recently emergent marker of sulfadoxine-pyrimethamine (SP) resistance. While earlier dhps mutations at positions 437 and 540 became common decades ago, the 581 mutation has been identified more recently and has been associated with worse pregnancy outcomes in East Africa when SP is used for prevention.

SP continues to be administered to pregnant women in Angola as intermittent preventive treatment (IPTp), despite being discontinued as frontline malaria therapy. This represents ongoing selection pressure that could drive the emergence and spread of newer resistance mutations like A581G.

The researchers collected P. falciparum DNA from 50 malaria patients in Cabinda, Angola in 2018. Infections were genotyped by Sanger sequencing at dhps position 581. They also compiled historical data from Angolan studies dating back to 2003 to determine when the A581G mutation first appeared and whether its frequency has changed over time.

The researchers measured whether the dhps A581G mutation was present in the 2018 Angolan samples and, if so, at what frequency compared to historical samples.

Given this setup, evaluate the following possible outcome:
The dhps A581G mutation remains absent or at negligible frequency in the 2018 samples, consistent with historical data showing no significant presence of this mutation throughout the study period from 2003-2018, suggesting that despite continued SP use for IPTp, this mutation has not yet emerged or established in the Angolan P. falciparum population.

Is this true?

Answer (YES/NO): NO